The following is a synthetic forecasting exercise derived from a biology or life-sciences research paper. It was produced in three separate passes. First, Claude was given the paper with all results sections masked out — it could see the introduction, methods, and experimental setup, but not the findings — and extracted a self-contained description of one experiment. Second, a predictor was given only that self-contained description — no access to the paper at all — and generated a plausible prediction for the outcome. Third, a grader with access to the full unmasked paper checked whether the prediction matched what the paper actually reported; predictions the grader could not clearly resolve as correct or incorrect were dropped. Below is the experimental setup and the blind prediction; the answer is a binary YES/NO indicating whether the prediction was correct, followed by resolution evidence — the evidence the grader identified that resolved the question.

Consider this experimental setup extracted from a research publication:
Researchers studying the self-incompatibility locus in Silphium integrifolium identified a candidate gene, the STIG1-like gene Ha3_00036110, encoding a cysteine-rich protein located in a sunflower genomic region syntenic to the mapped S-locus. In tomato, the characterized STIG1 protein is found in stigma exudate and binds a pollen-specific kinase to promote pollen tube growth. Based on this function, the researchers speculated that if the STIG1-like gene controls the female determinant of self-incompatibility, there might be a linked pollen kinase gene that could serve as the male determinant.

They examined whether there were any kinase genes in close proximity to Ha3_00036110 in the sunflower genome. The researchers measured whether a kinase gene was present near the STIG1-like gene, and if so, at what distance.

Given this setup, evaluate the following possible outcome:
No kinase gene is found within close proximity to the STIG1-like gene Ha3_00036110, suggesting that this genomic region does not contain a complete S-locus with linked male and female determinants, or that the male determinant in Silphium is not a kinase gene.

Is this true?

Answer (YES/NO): NO